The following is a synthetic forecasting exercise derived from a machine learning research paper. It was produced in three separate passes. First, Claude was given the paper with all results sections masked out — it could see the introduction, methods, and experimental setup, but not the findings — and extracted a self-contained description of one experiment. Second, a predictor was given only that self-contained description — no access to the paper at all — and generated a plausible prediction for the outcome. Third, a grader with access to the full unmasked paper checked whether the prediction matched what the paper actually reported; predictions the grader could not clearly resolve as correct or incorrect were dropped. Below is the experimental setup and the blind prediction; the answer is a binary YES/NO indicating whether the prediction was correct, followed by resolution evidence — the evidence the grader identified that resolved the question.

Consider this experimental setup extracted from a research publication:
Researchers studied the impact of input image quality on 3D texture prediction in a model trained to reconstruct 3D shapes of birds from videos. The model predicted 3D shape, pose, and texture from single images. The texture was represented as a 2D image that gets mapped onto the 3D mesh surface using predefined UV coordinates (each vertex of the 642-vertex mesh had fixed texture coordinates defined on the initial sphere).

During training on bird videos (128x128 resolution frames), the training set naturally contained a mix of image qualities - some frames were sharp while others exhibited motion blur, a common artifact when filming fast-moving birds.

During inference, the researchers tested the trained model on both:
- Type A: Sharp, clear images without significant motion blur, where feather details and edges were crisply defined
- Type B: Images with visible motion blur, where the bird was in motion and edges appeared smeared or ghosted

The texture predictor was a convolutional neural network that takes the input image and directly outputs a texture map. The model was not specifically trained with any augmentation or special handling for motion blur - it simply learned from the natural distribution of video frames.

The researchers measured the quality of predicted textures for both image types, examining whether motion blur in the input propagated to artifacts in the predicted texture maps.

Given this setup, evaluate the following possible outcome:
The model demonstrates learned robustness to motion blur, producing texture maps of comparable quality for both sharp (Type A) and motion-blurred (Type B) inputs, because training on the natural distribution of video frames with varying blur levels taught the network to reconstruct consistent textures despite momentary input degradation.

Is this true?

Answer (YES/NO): NO